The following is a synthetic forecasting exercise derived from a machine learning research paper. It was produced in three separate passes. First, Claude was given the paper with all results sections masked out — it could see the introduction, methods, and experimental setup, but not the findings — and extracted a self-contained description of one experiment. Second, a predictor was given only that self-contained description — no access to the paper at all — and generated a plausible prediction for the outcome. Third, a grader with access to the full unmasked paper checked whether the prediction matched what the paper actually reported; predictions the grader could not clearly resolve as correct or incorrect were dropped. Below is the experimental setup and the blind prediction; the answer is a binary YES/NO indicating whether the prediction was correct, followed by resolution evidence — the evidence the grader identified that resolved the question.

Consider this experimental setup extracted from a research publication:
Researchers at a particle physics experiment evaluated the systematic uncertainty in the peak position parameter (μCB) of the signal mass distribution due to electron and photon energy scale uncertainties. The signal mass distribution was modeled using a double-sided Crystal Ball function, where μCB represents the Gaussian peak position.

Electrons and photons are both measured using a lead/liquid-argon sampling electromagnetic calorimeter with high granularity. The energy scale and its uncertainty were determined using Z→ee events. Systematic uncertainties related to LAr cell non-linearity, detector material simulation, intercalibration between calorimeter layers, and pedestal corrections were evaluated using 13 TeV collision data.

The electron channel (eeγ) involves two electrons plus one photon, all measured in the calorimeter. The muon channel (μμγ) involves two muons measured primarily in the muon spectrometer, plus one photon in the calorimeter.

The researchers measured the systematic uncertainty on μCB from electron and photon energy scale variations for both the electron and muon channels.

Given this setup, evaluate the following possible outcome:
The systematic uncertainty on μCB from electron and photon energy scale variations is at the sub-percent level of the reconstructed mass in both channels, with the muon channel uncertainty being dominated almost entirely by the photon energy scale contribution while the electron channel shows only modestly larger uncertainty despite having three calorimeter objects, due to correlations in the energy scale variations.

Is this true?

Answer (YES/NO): NO